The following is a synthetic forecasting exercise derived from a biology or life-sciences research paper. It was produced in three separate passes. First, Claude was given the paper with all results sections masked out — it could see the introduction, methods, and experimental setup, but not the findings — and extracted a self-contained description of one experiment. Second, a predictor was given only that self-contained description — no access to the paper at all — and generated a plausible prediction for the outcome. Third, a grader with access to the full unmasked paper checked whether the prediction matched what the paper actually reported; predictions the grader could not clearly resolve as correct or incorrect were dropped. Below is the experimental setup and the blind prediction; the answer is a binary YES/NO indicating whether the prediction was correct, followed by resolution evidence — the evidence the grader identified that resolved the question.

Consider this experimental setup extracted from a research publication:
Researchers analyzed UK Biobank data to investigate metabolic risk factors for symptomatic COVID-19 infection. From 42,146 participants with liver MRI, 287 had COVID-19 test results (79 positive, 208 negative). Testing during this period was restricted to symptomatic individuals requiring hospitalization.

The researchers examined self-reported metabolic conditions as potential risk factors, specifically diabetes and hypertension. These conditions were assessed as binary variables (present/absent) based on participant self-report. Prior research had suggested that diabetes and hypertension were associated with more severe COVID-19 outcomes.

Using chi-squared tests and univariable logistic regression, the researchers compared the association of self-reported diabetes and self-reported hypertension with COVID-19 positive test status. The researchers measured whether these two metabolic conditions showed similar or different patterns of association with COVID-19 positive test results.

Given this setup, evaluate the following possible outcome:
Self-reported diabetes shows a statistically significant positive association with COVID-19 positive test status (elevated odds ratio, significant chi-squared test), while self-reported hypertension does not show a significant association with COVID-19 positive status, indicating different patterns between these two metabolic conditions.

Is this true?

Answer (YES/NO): NO